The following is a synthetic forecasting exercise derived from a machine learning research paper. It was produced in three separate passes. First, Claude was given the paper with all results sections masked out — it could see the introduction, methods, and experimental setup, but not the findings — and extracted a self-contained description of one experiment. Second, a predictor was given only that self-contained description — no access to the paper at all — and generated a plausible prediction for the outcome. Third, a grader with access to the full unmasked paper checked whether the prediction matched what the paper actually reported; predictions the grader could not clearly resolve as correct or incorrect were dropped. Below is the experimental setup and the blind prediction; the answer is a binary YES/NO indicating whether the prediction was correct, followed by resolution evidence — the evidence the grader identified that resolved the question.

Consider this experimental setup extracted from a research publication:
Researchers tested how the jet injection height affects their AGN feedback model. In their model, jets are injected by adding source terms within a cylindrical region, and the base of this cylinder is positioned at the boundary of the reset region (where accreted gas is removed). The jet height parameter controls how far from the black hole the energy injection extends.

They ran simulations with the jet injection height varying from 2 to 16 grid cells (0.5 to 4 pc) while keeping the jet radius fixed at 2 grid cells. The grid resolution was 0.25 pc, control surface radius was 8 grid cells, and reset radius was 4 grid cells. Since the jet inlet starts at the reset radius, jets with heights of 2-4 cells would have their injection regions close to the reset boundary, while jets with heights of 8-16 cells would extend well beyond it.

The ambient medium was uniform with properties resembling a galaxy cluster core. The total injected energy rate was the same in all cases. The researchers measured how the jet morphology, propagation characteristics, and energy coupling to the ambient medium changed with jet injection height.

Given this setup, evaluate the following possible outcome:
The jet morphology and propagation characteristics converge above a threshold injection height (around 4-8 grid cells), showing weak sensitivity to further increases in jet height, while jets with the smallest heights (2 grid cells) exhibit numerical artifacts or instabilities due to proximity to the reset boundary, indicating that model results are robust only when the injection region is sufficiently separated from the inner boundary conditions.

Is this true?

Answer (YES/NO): NO